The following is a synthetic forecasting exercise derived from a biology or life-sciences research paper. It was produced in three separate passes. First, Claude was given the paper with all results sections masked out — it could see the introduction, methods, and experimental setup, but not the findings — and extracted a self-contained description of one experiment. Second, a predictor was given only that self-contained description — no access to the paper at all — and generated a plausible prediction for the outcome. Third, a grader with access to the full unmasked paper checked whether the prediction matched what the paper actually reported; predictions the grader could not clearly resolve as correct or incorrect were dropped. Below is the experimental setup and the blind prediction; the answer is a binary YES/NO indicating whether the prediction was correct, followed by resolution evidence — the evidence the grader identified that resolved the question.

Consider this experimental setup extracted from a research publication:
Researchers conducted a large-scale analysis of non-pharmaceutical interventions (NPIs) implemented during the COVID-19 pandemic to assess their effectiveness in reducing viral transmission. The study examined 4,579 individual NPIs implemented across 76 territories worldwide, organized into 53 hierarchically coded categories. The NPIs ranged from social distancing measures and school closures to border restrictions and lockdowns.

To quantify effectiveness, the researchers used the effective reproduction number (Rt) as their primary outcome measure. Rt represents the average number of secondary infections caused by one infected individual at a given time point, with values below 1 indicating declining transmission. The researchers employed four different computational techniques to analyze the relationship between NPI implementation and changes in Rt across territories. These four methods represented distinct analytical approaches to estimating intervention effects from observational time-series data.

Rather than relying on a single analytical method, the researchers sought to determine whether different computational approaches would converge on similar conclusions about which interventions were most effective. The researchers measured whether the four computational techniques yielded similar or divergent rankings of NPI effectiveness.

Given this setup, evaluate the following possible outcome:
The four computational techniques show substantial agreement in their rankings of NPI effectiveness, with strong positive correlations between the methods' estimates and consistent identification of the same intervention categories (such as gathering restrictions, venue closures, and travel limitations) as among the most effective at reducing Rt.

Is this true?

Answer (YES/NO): YES